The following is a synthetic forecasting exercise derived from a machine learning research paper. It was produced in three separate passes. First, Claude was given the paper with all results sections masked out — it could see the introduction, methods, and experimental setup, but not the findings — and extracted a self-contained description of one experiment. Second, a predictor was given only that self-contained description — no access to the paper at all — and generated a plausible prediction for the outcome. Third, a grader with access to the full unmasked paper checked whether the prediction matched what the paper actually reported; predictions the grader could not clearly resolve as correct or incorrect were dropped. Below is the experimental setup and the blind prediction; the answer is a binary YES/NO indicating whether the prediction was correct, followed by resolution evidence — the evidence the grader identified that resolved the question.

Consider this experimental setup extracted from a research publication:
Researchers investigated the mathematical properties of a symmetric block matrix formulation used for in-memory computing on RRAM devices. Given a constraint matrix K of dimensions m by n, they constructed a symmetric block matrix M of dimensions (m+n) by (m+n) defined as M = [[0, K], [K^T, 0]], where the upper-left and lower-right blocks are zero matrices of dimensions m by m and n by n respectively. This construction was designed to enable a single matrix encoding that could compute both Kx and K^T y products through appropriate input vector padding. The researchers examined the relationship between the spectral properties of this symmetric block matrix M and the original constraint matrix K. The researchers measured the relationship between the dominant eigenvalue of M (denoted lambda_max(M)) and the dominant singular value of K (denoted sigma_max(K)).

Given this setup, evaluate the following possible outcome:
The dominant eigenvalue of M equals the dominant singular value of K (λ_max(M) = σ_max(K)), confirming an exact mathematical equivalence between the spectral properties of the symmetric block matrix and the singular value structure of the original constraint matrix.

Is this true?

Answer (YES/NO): YES